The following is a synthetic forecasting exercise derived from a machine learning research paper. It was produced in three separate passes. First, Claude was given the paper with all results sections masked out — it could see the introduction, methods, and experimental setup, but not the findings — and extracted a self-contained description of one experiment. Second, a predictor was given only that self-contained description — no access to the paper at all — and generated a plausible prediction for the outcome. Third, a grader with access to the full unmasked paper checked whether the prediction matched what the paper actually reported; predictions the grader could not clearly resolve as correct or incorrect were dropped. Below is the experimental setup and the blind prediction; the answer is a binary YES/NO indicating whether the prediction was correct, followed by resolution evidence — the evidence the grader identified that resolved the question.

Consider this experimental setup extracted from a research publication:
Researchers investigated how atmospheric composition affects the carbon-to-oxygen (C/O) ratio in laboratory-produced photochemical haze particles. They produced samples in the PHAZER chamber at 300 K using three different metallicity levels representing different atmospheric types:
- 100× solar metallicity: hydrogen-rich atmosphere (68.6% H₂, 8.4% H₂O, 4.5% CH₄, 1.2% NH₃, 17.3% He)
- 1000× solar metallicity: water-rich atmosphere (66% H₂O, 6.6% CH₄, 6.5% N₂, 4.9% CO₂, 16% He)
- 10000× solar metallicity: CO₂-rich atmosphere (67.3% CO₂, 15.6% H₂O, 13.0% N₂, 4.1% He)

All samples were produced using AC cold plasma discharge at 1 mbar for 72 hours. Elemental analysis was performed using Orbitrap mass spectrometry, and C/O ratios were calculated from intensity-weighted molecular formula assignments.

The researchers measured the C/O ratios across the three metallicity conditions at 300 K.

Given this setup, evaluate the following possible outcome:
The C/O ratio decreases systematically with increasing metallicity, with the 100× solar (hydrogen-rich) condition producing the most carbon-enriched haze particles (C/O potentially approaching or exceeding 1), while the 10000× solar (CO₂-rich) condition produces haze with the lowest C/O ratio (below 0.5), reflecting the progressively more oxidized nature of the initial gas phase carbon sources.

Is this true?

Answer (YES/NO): NO